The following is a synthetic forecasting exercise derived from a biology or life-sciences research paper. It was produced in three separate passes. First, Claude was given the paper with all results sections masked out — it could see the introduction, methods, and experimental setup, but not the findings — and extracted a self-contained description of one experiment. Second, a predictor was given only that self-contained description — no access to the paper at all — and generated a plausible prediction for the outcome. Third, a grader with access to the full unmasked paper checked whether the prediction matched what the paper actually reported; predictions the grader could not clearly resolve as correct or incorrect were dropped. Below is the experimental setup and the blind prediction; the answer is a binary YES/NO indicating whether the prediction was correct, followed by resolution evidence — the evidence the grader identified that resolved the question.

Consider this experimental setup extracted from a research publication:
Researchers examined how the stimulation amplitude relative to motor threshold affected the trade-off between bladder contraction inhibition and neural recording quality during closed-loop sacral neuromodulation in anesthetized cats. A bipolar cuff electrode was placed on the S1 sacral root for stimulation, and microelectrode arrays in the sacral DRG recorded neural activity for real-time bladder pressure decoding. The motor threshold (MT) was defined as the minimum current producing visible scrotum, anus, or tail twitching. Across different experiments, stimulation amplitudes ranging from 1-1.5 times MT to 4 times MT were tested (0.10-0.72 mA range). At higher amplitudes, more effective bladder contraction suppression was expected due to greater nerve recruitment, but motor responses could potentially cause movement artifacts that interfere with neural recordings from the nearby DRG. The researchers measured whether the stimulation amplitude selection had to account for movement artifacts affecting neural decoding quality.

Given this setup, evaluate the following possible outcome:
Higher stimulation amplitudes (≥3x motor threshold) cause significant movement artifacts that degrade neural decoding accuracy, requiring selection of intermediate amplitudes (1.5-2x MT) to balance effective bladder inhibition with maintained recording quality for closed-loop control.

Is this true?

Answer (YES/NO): NO